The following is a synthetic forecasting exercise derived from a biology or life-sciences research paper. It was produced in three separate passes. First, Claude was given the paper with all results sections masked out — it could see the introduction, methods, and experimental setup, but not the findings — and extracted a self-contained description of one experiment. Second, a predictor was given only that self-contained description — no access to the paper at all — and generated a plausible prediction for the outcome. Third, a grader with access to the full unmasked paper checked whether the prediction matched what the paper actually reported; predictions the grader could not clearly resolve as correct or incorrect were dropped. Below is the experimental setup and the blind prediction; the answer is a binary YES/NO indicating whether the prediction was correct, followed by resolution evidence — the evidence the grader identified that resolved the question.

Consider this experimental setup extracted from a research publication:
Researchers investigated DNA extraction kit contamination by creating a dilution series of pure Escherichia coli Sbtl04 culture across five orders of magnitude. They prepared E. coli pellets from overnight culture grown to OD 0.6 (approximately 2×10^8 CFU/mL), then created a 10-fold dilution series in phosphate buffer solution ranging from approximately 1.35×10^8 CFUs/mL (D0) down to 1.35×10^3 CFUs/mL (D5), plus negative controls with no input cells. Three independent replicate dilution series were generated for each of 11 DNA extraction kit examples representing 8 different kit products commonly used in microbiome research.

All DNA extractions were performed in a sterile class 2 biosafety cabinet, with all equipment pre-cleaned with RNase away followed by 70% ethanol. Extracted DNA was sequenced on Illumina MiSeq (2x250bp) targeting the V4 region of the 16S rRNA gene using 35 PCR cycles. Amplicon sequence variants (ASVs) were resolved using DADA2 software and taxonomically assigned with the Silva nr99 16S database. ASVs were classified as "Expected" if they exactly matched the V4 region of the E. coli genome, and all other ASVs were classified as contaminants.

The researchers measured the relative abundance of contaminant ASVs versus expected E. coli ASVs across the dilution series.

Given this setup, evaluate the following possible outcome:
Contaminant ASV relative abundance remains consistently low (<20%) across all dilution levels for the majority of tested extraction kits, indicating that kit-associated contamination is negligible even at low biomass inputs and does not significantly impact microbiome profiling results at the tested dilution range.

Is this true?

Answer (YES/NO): YES